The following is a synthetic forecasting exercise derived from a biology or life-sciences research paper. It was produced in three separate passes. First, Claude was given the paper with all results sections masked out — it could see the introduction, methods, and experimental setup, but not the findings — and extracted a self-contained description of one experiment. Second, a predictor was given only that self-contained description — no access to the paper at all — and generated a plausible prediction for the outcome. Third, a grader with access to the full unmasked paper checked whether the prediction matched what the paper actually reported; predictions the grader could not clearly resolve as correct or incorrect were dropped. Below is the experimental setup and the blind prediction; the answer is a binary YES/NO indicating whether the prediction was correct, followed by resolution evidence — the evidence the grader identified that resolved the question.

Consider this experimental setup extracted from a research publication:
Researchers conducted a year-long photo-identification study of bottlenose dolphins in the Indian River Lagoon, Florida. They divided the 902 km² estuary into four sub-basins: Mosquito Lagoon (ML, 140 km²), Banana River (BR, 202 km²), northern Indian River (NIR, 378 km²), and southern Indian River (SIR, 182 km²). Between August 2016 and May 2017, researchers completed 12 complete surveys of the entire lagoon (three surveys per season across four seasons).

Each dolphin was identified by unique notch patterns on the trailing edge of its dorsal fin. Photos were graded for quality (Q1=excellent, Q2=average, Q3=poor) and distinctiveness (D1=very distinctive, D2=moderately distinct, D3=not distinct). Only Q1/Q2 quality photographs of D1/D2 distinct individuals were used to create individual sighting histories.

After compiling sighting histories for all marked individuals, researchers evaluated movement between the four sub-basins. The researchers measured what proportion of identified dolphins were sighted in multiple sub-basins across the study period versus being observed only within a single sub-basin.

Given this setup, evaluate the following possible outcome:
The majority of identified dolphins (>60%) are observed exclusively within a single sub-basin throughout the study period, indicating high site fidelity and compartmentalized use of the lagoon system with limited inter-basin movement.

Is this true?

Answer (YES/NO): YES